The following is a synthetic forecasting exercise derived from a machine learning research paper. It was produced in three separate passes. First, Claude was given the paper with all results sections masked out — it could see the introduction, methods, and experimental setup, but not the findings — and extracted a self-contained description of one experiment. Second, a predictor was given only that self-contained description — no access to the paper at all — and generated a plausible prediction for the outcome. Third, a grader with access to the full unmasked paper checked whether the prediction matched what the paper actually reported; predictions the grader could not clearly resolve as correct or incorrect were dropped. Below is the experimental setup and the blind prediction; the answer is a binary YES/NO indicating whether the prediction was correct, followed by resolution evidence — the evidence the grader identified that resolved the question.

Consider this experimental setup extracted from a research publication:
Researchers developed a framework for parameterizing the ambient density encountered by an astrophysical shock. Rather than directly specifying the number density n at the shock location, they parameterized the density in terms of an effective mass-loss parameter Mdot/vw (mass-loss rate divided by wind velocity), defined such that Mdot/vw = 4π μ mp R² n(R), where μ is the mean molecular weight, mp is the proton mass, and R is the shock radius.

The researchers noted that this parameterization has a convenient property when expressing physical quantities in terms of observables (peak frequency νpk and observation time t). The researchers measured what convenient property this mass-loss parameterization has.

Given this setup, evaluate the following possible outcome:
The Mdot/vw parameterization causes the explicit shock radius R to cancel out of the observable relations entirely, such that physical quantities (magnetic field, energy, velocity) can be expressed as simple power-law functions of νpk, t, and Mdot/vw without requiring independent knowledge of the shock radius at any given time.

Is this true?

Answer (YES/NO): NO